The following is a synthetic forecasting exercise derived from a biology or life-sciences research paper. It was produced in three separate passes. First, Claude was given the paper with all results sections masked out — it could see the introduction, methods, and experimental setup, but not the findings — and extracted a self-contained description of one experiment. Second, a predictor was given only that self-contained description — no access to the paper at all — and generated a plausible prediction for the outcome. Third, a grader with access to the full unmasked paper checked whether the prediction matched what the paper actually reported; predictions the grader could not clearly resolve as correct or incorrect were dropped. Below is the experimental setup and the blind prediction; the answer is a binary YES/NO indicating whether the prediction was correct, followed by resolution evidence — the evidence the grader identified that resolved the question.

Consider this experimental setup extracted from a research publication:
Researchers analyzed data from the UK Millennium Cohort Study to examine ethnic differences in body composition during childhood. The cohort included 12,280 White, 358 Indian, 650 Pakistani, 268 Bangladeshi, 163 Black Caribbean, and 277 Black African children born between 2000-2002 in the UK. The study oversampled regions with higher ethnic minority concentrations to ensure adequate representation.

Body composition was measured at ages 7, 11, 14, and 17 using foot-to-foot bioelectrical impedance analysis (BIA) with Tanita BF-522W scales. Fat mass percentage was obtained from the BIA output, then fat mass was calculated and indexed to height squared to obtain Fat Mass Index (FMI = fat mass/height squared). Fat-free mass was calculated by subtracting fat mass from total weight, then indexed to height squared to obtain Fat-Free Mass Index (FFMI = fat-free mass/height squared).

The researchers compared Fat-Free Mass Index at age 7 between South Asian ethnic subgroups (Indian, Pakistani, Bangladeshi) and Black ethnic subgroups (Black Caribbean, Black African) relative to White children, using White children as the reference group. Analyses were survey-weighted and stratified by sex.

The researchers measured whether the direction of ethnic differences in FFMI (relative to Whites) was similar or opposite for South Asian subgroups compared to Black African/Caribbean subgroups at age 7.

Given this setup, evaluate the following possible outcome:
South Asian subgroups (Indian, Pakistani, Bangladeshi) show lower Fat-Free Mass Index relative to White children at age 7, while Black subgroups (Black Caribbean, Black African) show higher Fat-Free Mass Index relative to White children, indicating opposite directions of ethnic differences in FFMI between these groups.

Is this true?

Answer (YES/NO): YES